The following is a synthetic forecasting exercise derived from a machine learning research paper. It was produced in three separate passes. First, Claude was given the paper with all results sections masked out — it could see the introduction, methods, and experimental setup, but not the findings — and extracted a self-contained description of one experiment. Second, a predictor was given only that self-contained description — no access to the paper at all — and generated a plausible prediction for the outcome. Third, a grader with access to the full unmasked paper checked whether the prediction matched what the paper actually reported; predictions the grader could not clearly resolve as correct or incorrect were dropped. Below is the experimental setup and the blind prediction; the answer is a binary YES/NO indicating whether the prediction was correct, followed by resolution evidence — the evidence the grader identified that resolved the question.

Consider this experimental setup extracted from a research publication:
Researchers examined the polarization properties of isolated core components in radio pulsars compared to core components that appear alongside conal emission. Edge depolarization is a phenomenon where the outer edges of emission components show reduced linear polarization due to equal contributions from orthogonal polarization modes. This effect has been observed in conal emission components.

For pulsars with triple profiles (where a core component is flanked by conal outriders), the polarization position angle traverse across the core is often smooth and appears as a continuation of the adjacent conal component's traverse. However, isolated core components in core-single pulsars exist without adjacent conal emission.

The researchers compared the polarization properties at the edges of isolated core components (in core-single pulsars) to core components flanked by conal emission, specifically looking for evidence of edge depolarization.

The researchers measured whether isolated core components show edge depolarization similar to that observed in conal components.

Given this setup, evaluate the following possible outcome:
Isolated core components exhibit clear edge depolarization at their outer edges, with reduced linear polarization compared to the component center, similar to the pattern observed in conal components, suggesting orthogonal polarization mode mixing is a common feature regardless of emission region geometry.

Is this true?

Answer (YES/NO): NO